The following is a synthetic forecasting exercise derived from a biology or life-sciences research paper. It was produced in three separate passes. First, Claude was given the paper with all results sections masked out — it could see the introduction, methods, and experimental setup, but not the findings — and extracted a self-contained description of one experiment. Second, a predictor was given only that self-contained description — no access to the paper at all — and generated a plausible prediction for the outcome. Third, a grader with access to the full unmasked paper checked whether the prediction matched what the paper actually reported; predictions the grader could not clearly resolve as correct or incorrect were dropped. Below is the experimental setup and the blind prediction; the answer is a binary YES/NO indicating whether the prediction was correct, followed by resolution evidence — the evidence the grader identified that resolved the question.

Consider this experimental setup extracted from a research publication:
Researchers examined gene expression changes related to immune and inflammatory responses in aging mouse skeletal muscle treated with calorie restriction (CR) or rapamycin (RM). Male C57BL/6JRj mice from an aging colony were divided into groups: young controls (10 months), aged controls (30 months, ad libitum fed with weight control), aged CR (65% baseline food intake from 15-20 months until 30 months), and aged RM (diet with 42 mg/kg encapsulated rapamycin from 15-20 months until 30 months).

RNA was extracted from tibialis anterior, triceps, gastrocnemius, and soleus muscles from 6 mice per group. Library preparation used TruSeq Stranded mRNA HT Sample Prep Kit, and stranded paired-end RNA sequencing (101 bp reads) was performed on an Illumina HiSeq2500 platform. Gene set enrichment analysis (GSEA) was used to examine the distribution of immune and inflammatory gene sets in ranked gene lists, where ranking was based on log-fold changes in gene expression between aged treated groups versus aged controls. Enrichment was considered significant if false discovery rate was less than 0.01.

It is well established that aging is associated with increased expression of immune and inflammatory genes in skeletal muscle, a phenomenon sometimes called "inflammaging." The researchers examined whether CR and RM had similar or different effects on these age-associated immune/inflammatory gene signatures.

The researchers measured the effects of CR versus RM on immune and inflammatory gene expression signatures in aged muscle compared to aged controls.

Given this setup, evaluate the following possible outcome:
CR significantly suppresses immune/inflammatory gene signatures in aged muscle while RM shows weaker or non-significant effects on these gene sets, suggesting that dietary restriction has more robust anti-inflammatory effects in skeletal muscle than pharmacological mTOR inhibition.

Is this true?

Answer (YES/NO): NO